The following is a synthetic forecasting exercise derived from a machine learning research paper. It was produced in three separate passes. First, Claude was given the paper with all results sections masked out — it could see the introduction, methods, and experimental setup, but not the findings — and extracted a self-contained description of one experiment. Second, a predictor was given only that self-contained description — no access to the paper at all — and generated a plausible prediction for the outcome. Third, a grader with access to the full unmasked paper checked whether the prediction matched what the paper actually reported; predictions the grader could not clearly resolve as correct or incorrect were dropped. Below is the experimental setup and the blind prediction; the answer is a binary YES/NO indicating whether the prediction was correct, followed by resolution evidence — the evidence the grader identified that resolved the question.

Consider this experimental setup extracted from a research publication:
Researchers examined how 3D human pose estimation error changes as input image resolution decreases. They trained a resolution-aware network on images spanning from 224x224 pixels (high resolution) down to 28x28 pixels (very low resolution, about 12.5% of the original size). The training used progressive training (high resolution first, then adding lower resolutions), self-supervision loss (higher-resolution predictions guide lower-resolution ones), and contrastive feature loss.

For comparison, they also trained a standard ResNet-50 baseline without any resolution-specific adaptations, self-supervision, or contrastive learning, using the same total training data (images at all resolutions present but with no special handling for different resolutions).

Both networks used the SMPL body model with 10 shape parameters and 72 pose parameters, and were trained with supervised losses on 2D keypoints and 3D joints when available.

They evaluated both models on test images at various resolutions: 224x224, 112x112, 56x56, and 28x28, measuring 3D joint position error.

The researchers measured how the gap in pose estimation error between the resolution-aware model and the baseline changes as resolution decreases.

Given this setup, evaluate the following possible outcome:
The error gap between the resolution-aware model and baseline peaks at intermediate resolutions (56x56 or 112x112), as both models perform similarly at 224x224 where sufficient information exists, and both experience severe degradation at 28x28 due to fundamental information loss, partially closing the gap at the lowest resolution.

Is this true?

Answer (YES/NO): NO